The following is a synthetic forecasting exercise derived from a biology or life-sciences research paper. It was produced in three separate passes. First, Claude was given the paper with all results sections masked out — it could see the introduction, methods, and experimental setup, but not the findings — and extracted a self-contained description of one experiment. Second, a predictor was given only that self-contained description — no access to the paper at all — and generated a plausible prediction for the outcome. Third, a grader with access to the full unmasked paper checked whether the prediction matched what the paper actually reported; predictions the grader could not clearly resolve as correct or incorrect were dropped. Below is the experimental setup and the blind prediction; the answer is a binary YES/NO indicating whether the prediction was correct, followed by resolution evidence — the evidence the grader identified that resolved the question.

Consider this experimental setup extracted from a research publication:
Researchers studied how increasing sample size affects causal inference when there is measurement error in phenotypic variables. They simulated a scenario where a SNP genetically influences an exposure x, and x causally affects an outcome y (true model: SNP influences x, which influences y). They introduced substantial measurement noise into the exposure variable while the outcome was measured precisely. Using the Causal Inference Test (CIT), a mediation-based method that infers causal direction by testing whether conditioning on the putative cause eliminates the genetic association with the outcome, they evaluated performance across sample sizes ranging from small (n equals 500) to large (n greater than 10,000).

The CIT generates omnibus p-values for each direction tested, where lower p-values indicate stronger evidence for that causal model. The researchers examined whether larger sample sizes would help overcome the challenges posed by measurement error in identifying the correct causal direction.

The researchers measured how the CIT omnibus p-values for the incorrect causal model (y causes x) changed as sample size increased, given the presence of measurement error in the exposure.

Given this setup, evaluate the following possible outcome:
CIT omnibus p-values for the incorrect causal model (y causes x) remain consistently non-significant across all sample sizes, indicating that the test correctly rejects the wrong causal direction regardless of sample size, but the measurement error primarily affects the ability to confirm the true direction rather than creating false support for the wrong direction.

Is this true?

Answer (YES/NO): NO